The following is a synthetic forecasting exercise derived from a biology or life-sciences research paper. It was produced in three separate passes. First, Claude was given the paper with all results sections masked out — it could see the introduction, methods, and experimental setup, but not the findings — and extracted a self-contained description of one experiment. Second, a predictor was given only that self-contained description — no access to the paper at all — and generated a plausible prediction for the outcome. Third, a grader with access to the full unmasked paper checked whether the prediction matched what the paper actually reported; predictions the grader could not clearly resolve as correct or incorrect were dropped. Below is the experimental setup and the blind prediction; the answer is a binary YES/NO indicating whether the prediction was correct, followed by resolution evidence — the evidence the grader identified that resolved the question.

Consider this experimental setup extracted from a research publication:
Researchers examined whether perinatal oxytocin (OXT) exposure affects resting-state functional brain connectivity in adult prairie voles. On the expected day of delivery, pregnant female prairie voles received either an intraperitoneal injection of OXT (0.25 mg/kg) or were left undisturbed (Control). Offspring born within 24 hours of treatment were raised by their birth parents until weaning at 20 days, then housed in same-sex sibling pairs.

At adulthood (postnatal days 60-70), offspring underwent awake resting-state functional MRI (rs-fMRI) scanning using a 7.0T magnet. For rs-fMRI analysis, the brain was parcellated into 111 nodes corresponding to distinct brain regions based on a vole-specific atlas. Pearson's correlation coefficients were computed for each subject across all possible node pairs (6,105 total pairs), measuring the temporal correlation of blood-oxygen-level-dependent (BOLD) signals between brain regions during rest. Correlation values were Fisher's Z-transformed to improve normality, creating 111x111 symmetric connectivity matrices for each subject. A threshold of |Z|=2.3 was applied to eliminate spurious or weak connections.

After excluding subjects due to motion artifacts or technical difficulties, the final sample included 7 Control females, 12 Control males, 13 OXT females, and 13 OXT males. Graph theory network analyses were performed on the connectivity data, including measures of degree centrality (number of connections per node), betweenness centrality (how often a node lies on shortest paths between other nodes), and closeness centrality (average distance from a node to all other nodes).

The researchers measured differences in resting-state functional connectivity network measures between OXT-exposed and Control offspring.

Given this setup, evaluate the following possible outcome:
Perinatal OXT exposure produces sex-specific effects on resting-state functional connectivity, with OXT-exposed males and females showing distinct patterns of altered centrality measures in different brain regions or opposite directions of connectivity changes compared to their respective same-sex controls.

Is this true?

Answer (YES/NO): YES